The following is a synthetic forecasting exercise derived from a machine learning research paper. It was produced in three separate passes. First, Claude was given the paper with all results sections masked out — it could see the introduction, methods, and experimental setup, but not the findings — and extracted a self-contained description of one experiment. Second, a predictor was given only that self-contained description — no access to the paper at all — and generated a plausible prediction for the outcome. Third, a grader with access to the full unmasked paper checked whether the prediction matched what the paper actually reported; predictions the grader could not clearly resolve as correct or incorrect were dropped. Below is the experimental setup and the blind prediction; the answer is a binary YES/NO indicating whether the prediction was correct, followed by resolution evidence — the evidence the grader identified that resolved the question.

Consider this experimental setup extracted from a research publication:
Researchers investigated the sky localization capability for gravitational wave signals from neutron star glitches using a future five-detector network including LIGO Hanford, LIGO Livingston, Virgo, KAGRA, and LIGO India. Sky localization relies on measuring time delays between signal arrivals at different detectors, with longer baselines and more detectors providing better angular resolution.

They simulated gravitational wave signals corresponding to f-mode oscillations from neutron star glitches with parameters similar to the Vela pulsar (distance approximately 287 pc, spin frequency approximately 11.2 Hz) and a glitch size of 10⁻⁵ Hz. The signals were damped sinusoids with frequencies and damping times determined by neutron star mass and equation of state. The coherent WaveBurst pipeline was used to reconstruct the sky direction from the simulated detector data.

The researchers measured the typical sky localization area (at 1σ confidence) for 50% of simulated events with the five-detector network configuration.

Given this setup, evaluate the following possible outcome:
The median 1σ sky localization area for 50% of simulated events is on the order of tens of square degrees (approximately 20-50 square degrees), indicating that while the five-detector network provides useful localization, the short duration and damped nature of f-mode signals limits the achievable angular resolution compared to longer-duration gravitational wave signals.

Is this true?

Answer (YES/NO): NO